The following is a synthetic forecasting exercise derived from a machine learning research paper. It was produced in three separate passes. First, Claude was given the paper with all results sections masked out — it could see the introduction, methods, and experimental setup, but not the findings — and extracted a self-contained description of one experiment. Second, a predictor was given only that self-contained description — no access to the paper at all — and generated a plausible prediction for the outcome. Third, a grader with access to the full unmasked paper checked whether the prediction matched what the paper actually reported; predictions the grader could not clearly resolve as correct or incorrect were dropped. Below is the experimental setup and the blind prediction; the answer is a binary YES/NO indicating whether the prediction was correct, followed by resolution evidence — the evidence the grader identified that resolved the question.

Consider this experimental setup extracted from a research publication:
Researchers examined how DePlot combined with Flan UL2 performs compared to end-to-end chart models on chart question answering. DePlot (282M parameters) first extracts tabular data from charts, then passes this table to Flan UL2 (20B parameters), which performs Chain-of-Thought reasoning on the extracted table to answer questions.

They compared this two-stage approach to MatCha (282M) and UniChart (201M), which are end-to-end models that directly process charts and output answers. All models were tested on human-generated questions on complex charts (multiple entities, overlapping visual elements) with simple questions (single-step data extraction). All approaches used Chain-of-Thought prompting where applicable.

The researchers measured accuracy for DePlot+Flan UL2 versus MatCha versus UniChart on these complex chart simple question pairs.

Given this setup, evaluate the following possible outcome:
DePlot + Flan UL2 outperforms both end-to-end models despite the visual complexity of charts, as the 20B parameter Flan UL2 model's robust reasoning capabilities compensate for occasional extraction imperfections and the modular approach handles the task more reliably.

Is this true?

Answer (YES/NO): NO